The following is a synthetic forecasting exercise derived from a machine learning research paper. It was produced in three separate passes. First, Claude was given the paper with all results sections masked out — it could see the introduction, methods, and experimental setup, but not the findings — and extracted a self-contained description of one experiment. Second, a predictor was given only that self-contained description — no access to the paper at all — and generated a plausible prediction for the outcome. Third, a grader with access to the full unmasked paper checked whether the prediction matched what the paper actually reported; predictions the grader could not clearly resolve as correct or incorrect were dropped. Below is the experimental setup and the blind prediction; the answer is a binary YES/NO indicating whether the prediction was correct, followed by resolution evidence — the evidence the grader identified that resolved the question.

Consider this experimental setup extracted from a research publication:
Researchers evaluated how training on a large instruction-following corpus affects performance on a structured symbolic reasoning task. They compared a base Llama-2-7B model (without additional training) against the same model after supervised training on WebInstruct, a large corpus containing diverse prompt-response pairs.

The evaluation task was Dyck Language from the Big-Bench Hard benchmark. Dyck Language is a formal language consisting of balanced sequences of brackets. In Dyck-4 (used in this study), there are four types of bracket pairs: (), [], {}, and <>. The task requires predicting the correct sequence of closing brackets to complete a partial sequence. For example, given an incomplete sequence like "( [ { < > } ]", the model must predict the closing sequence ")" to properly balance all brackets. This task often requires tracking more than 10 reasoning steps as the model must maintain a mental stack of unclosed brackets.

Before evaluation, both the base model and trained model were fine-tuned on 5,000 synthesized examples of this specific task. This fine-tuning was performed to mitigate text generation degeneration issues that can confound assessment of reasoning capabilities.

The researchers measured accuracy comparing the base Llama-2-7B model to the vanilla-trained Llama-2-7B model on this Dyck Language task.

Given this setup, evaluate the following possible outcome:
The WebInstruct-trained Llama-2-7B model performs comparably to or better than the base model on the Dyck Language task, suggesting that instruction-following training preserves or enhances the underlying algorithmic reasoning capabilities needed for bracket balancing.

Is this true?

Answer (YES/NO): NO